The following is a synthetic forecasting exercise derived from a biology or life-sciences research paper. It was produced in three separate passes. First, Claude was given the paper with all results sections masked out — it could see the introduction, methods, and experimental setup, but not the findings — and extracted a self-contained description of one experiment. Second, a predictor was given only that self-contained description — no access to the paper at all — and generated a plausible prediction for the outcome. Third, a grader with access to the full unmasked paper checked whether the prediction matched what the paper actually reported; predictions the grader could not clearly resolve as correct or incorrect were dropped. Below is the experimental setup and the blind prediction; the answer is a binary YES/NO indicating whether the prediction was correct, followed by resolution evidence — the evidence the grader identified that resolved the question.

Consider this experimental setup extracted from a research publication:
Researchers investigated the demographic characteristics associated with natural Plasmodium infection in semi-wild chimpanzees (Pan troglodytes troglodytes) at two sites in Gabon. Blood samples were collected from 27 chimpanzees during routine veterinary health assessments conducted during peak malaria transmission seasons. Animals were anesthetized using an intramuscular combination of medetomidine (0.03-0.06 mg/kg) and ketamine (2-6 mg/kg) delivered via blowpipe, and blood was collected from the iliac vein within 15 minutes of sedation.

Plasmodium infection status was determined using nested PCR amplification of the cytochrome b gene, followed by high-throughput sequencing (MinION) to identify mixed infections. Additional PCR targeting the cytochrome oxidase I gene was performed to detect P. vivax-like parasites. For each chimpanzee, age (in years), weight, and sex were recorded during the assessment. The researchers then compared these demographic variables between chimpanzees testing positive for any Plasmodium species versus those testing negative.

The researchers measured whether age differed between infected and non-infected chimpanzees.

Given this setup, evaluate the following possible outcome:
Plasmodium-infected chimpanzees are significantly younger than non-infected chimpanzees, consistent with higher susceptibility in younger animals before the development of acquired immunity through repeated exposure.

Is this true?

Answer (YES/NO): YES